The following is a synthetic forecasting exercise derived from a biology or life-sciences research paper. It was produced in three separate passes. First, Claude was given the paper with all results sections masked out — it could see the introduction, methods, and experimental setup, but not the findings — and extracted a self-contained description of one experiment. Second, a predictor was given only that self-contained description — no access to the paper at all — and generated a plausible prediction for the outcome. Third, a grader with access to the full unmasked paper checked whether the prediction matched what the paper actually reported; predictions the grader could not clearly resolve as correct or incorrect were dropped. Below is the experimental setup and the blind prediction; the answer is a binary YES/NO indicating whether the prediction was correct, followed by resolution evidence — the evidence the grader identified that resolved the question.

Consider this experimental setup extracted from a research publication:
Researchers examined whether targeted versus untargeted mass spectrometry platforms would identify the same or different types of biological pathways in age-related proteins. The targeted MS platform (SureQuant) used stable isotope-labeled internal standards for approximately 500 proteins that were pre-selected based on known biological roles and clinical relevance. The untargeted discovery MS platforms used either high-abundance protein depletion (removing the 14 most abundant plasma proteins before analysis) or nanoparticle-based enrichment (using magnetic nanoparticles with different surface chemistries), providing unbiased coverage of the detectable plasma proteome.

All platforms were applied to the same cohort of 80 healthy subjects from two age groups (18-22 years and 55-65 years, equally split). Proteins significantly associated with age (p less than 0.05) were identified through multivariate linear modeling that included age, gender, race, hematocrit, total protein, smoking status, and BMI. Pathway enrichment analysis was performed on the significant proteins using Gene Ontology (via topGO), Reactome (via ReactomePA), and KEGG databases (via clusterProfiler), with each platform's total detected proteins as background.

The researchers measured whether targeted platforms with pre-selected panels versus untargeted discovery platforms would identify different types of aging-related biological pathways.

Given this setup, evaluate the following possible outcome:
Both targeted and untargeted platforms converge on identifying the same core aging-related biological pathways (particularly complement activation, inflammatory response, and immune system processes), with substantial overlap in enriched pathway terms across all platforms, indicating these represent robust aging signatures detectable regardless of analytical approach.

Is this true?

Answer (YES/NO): NO